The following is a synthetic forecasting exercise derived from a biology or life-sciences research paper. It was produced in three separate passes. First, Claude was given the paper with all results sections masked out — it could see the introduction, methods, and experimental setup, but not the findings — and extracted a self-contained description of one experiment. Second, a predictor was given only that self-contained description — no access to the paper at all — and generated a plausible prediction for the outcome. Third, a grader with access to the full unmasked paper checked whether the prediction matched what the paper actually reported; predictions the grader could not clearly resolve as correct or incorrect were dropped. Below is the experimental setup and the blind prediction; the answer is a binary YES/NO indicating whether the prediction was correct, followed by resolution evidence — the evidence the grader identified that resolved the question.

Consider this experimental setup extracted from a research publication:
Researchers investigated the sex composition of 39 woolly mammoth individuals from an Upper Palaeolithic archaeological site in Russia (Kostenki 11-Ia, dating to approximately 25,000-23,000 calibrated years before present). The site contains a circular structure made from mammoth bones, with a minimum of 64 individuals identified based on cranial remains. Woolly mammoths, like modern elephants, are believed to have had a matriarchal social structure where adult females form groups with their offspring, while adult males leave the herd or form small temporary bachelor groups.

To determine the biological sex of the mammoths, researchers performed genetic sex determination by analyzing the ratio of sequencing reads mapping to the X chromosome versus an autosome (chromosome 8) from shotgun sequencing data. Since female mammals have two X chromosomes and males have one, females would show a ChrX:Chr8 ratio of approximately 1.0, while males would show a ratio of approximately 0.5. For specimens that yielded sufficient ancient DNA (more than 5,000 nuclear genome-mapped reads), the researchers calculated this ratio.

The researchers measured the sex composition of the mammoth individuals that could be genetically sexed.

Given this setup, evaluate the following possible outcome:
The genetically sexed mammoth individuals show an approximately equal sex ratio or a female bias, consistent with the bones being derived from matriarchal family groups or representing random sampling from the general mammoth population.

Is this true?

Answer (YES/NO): YES